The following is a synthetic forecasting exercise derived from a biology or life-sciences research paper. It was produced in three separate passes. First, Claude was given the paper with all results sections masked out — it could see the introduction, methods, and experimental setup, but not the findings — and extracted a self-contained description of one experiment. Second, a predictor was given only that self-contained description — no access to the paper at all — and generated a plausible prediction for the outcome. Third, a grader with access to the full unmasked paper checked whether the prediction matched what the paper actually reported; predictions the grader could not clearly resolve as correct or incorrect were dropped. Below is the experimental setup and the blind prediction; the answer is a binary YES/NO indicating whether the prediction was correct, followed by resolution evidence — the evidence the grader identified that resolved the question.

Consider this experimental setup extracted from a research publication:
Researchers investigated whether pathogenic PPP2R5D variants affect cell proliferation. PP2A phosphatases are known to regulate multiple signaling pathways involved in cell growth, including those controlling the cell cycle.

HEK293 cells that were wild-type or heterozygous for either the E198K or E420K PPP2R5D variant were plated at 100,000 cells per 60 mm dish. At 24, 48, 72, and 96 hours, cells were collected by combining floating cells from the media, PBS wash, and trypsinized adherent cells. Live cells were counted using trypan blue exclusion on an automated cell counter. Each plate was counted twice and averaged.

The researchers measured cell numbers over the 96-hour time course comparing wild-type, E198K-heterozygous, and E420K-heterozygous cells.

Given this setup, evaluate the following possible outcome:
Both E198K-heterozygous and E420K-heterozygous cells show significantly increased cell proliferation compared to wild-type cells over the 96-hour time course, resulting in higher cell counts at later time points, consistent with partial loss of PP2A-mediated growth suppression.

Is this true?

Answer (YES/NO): NO